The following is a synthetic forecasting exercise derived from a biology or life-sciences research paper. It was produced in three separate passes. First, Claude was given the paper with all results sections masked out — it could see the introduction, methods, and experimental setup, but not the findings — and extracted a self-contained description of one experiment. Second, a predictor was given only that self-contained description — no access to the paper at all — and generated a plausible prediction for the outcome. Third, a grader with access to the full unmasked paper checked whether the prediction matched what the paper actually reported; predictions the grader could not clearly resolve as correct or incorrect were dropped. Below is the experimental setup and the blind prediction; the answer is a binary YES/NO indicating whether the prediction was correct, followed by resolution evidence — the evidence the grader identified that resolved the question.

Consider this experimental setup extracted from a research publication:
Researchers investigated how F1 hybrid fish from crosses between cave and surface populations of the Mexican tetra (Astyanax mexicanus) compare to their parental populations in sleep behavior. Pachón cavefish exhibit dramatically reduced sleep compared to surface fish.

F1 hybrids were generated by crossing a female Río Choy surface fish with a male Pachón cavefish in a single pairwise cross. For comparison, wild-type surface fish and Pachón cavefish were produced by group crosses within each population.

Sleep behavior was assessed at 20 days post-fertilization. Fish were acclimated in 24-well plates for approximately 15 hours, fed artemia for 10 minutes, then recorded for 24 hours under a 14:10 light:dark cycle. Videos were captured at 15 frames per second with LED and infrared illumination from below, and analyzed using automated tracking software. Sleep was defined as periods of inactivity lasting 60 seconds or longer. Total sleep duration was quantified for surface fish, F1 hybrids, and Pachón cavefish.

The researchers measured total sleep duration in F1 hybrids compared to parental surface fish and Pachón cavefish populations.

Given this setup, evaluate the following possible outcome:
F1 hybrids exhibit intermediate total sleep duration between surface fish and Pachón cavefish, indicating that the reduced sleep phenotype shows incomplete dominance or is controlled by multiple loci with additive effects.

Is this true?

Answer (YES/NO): YES